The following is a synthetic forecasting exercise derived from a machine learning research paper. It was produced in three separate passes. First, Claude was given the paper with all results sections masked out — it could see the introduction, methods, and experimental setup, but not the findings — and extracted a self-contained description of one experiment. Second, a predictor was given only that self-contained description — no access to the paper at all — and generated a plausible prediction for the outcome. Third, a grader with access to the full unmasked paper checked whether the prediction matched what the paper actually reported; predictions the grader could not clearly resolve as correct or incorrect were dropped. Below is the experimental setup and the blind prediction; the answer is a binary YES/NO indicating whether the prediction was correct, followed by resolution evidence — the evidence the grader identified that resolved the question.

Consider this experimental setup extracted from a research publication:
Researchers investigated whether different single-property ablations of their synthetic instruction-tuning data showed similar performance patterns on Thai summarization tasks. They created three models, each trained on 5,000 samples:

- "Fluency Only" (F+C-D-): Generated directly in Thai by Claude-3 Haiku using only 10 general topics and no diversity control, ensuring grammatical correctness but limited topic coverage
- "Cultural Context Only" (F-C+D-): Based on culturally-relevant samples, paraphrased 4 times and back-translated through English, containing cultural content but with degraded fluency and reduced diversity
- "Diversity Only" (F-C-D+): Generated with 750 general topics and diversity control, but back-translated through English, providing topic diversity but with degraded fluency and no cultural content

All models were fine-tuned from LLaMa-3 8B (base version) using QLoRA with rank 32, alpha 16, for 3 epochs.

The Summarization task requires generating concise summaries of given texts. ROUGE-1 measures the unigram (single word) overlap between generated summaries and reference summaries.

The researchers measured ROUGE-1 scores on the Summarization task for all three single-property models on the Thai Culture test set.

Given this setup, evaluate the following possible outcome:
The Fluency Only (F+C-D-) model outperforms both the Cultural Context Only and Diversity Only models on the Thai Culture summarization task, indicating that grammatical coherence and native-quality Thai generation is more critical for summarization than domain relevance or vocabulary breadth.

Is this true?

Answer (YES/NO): YES